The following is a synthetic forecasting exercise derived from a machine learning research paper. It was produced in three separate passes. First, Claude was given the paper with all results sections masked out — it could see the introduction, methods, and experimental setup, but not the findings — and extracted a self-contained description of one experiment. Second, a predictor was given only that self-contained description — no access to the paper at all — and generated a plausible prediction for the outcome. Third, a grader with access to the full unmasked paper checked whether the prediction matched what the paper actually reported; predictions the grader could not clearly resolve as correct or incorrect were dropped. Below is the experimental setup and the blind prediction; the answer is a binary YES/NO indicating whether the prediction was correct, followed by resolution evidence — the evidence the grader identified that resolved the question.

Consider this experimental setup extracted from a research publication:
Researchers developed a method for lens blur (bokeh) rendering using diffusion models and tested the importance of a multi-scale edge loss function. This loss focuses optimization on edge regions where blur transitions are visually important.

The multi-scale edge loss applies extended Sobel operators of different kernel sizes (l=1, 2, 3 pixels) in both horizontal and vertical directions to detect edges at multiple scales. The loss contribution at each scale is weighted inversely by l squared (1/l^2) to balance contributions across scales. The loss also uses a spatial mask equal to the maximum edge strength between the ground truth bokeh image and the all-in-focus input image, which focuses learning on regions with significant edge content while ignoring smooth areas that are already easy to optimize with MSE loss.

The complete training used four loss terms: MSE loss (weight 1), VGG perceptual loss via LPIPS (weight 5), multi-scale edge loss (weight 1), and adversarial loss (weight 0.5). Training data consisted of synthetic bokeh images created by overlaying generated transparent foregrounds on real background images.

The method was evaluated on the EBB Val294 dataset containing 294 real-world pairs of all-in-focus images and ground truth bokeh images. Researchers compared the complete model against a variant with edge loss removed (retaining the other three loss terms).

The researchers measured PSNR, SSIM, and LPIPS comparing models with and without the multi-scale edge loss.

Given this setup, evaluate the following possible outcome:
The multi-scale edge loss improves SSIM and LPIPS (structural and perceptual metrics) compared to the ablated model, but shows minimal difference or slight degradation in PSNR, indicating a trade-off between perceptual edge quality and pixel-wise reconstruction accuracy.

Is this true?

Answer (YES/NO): NO